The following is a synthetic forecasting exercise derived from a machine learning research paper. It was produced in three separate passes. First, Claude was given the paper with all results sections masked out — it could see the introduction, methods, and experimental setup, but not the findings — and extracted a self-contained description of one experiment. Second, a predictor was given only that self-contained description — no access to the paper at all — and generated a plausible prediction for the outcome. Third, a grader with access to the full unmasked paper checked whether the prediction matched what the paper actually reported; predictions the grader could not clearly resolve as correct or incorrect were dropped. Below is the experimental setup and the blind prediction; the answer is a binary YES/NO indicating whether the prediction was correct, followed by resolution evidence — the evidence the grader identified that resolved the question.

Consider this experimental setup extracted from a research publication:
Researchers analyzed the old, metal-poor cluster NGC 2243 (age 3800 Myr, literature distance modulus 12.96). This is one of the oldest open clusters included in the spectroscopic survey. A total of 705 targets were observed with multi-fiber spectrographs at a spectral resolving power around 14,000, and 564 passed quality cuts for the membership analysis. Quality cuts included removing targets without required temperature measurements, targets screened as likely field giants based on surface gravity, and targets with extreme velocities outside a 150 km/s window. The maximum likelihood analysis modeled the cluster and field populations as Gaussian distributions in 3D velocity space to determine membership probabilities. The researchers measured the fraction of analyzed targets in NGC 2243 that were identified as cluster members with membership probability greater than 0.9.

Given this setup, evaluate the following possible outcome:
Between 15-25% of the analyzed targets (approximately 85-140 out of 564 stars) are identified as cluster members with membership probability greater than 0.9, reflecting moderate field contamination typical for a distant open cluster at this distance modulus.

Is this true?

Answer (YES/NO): NO